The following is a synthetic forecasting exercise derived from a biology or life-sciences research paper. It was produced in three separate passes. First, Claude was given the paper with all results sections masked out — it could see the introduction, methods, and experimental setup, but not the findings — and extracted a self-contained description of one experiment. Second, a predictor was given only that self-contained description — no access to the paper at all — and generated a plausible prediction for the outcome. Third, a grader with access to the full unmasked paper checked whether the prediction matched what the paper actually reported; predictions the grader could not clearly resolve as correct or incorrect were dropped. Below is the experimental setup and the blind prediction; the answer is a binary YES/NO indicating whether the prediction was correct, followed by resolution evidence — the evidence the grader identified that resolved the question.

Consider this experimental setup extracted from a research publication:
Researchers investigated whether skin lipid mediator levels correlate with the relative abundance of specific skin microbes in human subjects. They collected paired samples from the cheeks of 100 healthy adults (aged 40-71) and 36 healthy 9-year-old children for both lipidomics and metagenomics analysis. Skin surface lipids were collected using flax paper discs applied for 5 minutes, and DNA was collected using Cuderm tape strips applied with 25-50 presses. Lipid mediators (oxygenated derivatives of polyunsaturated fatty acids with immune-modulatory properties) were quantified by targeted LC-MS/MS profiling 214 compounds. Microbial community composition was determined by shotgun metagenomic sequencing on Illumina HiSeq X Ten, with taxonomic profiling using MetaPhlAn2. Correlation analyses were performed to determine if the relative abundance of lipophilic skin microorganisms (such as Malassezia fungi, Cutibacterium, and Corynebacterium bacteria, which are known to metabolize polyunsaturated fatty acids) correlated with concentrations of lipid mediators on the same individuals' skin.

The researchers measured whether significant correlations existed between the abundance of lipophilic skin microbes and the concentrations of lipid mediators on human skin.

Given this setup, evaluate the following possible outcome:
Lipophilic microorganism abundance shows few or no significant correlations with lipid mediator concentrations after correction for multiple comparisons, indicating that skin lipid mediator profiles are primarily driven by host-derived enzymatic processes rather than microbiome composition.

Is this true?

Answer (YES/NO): NO